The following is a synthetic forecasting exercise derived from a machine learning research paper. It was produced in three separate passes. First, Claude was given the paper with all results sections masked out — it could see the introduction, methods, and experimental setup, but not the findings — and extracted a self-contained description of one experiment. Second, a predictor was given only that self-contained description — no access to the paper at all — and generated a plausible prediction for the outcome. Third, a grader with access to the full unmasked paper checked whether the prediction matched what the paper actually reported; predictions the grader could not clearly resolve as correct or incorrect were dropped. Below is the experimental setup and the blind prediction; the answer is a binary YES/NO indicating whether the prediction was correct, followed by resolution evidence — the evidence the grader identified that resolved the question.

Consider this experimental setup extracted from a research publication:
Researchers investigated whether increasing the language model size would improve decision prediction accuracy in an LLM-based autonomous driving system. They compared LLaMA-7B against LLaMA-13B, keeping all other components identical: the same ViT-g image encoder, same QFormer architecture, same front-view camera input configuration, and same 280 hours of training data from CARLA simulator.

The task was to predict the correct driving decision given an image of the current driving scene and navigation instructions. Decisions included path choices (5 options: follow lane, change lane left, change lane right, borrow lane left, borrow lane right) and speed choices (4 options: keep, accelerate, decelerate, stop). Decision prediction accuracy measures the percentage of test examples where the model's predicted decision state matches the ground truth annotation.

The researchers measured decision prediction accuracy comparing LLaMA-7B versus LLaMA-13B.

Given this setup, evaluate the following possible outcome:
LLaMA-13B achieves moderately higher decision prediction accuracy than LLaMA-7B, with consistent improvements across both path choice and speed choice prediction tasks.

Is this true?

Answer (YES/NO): NO